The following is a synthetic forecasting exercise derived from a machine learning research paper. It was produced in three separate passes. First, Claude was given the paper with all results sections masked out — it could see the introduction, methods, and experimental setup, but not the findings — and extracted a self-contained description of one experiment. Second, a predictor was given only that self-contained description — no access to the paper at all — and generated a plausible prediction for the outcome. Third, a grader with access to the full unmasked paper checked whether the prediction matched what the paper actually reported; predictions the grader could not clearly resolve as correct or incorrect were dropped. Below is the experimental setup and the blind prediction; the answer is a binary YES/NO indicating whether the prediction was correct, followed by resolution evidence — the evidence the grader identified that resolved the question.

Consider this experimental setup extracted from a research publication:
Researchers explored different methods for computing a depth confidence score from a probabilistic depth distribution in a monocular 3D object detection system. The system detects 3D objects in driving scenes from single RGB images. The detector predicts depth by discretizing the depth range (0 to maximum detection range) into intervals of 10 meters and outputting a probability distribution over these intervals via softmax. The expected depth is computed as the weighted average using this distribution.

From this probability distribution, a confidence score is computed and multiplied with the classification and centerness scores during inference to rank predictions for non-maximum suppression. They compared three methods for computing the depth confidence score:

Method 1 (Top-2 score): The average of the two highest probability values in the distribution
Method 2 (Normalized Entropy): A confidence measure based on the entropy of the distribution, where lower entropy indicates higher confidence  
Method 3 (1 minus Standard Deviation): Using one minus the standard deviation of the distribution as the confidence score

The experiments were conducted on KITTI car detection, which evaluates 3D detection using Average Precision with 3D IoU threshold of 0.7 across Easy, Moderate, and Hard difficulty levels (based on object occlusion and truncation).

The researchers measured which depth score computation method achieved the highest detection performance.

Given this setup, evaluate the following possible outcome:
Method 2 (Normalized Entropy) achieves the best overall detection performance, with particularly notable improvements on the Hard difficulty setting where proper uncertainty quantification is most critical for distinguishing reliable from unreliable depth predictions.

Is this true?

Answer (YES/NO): NO